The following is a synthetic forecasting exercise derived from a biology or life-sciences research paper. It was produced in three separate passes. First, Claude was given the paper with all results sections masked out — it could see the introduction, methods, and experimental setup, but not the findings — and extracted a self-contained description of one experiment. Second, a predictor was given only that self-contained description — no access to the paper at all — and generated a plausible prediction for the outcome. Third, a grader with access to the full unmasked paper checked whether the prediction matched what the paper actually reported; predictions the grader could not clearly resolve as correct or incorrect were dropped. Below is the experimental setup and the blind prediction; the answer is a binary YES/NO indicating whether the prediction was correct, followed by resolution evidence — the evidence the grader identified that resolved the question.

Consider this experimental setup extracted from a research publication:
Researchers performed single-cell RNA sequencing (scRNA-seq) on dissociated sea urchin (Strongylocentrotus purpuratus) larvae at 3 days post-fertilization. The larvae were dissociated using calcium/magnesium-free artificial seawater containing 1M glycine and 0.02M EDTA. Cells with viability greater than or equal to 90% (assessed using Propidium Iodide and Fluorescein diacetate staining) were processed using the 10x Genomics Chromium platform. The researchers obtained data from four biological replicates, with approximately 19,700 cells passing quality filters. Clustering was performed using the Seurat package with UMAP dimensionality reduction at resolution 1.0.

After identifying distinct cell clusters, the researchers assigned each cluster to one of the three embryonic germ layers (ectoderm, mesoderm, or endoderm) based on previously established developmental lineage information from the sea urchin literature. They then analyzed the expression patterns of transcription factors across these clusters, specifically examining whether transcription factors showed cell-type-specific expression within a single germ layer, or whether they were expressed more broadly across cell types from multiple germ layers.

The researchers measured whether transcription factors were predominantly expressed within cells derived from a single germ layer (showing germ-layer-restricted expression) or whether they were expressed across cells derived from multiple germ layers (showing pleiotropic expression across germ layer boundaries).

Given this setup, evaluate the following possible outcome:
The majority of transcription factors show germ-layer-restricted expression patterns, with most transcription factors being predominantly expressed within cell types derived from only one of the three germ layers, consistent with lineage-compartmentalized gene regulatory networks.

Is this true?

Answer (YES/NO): NO